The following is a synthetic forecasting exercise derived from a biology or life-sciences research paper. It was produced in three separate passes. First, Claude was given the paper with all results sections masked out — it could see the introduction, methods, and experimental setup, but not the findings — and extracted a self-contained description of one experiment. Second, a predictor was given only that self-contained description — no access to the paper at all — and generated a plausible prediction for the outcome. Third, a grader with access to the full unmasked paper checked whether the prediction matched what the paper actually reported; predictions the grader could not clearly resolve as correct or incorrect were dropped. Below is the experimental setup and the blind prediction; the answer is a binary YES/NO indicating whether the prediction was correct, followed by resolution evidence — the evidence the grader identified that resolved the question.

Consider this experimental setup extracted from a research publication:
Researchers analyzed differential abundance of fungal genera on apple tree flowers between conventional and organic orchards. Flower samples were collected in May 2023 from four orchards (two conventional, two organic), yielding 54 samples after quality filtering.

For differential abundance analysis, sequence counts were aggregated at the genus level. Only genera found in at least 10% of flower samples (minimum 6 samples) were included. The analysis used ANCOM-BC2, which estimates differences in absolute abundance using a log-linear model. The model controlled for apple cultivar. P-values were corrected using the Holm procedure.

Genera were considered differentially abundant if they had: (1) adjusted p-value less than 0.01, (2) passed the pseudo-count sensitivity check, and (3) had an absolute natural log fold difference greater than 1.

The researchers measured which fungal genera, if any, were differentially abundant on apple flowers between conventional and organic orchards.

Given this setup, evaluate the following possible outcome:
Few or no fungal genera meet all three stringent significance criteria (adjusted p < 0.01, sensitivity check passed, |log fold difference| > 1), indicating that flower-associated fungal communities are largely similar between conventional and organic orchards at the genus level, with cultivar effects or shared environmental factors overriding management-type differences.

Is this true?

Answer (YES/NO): NO